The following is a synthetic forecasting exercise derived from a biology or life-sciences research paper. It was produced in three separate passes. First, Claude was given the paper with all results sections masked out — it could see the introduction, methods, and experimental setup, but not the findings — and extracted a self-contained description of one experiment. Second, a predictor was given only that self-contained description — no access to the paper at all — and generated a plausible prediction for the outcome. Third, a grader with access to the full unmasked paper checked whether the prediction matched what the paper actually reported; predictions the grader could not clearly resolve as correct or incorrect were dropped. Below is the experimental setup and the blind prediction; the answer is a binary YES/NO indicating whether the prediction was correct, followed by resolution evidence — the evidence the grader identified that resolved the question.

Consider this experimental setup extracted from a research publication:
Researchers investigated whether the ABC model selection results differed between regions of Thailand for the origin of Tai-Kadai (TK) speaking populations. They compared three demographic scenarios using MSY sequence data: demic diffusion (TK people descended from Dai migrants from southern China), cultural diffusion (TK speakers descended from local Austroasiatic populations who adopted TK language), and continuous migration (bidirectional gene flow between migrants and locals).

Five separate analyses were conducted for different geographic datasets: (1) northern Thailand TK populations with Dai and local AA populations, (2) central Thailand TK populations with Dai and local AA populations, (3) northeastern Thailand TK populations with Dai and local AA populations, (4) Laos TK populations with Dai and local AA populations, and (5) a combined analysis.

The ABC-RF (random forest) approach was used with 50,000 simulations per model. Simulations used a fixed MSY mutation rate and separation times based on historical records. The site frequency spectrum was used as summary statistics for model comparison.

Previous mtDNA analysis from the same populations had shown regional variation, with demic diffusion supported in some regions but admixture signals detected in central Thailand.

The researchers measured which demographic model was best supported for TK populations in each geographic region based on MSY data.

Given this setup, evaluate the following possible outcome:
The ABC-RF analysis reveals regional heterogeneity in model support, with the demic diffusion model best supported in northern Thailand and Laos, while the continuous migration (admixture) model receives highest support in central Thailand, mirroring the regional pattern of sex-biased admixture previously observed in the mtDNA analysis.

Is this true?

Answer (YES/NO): NO